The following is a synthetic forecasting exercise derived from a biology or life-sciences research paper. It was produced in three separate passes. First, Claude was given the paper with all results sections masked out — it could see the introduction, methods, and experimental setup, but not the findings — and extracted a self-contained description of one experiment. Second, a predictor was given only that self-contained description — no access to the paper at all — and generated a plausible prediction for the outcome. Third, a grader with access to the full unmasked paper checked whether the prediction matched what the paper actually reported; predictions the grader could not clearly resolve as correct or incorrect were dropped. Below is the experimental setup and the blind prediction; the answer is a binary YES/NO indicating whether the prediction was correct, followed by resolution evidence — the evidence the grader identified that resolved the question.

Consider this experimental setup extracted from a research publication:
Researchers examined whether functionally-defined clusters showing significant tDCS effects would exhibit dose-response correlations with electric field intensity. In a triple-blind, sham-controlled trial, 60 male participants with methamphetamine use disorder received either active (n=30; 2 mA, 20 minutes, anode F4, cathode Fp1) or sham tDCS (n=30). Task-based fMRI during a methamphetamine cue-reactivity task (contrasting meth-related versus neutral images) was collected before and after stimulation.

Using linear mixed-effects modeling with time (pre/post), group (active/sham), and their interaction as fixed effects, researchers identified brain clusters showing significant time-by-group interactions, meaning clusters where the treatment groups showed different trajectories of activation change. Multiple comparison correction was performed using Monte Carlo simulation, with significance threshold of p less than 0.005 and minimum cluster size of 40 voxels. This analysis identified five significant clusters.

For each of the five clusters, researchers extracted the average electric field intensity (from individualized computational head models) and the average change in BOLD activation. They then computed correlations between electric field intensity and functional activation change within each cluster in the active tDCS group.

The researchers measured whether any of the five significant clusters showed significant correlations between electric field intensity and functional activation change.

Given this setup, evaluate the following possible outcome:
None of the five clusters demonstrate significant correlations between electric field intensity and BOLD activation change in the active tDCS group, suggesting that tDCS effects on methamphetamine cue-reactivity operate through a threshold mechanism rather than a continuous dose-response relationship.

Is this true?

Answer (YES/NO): YES